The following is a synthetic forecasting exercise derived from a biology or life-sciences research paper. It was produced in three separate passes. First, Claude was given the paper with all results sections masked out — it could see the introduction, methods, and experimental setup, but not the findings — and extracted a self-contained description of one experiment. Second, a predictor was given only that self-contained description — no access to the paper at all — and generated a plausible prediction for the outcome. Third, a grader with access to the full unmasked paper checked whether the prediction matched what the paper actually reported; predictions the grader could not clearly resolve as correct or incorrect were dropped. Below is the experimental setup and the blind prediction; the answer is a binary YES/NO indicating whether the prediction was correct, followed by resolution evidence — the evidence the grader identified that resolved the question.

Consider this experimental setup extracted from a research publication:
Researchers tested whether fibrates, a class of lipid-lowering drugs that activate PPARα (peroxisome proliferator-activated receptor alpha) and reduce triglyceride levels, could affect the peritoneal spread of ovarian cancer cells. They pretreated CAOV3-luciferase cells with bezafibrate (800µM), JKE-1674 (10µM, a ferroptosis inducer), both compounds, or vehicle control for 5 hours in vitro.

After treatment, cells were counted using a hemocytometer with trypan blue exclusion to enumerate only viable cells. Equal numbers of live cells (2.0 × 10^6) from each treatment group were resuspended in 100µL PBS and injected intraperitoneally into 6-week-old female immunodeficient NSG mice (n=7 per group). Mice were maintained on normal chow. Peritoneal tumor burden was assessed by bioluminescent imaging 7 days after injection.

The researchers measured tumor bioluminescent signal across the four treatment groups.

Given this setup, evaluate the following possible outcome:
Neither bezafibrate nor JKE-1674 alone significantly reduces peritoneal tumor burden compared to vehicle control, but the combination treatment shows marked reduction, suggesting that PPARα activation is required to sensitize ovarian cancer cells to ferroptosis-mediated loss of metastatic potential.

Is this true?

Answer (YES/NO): YES